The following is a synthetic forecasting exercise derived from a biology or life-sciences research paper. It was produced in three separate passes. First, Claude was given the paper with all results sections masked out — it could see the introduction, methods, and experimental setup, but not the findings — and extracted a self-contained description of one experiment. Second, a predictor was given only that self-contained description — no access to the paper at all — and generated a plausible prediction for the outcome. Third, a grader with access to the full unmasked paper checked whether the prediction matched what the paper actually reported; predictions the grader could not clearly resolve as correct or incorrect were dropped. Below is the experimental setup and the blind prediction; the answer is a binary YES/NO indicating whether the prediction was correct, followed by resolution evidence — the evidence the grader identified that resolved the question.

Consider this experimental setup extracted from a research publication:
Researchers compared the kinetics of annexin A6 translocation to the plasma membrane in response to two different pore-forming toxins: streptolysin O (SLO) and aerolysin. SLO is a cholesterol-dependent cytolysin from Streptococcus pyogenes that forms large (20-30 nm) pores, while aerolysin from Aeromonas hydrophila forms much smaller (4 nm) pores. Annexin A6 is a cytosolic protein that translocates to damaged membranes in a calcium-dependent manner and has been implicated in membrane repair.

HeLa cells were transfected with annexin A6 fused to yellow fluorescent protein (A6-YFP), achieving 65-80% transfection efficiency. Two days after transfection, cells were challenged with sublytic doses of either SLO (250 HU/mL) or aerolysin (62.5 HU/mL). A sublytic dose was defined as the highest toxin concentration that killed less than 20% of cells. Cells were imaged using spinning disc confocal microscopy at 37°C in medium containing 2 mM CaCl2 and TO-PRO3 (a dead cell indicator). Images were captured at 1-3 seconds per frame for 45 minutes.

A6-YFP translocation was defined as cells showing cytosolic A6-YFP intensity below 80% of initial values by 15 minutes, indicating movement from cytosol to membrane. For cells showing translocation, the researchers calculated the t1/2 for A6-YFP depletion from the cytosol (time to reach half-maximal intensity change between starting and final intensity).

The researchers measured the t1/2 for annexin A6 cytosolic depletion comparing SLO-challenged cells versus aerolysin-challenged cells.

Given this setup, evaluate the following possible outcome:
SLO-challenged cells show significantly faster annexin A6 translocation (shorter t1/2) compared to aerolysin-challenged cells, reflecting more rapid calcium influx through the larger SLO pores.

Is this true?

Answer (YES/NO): YES